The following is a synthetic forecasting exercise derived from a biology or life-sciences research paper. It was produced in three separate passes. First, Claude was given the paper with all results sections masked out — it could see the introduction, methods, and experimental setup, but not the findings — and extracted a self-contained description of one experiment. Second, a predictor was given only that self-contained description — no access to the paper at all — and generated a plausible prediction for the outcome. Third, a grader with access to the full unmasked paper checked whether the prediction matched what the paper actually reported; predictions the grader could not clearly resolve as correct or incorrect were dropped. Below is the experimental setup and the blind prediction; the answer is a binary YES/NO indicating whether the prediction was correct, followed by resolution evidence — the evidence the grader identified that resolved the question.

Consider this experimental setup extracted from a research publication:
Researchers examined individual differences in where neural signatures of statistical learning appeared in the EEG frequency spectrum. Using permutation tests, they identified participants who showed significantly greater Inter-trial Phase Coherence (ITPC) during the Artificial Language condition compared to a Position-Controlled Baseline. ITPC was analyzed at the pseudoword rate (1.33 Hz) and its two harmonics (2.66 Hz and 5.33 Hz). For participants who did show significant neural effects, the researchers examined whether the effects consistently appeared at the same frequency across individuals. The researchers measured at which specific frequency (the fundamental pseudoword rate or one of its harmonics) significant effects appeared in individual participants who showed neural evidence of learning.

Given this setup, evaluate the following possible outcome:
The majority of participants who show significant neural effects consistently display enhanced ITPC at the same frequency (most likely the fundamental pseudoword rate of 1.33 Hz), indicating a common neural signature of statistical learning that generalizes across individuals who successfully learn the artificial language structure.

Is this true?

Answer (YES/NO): NO